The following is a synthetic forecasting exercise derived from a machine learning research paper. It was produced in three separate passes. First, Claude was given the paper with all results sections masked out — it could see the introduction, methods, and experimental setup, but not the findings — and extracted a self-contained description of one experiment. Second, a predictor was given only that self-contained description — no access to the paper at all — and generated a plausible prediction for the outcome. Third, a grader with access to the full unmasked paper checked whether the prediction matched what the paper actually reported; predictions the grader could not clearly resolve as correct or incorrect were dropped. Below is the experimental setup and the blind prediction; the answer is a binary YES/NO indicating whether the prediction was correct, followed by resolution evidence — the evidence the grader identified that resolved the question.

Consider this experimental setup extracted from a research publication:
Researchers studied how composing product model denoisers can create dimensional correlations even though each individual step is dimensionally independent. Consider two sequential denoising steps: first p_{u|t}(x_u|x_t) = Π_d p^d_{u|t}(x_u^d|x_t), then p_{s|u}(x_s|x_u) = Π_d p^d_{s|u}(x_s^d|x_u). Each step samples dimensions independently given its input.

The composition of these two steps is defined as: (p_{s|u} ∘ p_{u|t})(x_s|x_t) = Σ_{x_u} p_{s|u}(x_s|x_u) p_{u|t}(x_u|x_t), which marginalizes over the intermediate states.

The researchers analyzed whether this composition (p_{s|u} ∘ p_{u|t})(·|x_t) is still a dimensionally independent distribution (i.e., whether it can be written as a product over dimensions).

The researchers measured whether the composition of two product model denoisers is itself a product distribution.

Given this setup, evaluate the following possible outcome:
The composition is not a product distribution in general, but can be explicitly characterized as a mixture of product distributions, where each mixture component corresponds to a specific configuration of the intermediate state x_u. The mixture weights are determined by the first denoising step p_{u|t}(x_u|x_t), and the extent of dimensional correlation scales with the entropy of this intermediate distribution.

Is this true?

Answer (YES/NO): NO